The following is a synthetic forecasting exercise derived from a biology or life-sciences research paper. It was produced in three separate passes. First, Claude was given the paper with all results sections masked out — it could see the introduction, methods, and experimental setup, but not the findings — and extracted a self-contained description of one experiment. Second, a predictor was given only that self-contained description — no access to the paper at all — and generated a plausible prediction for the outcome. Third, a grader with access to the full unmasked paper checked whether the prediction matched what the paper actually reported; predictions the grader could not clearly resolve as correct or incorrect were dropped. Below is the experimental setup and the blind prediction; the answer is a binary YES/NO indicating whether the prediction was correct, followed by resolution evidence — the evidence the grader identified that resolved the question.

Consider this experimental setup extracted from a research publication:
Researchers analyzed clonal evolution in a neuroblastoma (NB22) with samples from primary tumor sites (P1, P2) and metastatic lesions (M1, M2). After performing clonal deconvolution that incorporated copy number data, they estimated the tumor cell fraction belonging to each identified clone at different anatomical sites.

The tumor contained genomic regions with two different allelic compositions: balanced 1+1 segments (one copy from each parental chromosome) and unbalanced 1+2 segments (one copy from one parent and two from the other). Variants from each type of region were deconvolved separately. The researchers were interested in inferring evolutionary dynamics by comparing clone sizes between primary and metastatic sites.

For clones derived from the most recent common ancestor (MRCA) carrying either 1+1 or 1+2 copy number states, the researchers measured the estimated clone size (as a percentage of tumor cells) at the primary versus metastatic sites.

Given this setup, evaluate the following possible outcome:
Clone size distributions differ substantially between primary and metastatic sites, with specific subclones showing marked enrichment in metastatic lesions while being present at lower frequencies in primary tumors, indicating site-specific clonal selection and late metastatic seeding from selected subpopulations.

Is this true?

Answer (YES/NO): NO